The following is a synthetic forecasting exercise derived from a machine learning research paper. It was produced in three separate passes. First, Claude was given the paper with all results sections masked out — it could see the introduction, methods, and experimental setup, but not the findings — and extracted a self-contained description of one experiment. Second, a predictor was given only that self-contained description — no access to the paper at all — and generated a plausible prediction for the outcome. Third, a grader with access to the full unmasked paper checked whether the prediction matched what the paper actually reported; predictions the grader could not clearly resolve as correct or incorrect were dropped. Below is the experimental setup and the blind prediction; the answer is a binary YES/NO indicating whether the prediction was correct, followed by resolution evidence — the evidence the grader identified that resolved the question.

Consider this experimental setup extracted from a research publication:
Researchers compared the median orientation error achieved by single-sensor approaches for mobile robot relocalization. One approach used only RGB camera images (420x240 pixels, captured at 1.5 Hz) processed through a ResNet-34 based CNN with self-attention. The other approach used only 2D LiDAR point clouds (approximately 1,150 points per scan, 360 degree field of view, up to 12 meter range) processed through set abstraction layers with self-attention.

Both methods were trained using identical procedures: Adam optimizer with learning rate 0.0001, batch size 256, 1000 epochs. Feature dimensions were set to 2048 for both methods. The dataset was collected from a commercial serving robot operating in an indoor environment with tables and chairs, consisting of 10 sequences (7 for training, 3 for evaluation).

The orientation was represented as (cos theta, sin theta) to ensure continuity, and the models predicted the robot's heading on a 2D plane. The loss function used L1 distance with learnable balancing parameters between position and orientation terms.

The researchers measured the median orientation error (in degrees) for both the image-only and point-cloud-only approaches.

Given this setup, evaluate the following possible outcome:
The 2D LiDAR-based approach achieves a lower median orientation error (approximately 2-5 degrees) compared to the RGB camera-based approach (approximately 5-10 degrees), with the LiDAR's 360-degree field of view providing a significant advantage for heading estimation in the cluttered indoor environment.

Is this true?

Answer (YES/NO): NO